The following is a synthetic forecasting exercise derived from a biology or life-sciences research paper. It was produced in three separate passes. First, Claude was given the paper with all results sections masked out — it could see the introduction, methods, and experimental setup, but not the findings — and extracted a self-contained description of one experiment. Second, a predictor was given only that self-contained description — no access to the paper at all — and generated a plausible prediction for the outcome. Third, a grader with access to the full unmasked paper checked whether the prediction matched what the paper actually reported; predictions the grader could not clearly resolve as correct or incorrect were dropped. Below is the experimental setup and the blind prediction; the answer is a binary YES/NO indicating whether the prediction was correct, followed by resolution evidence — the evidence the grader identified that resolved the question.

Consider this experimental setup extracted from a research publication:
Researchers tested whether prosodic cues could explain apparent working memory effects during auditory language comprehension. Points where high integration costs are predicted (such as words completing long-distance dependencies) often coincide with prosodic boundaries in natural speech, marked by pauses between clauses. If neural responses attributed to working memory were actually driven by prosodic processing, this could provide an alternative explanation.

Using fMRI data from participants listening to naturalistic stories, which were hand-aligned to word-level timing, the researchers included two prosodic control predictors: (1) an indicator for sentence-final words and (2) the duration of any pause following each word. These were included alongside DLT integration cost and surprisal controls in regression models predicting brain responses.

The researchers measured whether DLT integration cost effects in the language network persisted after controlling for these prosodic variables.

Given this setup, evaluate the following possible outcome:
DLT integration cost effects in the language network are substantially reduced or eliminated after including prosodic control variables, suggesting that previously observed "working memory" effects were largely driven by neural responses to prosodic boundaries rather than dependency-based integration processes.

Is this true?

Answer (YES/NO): NO